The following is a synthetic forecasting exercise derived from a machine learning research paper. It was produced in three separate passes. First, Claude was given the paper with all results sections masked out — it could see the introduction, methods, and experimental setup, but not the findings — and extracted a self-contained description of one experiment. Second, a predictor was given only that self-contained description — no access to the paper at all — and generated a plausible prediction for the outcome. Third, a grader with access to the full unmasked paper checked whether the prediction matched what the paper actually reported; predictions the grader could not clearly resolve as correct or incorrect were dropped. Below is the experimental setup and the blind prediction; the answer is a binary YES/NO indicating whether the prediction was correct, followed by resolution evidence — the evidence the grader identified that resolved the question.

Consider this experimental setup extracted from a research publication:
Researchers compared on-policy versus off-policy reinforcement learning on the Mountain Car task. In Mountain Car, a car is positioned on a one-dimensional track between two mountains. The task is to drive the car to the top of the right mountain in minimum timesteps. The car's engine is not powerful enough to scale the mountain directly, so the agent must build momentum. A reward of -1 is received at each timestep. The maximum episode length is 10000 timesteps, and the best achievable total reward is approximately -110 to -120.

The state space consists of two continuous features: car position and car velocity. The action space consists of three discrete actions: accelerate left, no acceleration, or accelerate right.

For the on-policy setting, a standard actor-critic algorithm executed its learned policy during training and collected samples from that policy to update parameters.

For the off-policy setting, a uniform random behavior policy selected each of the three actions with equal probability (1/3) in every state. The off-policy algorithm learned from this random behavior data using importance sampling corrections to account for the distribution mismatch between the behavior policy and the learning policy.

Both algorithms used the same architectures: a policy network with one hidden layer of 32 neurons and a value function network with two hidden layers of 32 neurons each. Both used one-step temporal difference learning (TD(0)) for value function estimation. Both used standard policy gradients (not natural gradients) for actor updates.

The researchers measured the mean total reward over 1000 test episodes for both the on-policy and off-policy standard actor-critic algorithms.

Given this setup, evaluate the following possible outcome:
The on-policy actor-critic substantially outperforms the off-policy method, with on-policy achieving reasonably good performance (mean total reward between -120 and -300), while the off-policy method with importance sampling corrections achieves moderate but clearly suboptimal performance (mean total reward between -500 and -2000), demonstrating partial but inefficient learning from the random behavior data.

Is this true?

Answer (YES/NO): NO